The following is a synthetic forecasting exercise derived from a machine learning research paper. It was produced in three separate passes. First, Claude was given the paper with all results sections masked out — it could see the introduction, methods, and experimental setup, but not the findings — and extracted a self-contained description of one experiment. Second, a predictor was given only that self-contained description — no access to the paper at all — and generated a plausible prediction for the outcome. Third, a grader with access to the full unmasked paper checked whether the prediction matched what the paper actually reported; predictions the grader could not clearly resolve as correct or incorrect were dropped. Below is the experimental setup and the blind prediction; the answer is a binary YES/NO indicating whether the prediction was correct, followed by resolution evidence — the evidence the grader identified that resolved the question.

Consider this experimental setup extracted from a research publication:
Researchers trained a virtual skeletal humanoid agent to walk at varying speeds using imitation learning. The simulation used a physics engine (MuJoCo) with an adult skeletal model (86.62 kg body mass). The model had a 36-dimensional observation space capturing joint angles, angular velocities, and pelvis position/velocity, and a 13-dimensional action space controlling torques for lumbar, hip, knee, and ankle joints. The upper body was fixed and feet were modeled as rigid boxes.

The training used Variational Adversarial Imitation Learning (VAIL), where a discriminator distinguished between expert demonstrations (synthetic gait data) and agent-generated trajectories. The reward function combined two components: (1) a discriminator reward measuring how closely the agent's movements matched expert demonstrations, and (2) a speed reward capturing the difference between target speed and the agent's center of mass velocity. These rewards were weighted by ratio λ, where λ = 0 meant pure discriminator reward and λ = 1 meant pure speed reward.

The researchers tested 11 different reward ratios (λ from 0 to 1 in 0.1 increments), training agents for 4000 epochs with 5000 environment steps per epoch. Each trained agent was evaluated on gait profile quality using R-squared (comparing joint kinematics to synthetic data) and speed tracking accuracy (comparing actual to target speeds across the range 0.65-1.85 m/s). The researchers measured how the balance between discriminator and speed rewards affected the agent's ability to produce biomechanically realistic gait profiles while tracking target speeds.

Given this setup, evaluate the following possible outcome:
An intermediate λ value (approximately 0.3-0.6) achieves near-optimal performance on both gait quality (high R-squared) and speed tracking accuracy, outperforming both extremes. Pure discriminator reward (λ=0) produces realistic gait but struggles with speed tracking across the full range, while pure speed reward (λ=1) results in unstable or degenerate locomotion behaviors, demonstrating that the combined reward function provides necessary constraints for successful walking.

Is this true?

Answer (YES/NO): NO